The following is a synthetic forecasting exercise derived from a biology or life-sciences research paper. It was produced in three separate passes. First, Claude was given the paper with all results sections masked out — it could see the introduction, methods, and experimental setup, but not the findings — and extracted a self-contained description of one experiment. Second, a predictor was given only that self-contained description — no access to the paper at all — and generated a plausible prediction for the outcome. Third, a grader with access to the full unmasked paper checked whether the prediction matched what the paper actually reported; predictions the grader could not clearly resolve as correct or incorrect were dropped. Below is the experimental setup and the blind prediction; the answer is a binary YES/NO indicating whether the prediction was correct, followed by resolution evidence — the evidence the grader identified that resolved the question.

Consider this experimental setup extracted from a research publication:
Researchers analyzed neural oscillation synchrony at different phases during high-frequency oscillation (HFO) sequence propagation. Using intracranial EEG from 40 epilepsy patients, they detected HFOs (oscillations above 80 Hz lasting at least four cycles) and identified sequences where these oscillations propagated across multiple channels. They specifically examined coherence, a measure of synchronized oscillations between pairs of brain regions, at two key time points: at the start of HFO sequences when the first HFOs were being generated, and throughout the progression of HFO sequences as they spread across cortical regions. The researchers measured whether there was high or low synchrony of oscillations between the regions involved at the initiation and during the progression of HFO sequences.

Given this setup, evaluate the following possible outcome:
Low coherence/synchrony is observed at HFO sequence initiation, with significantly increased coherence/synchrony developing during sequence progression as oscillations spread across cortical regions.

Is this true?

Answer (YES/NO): NO